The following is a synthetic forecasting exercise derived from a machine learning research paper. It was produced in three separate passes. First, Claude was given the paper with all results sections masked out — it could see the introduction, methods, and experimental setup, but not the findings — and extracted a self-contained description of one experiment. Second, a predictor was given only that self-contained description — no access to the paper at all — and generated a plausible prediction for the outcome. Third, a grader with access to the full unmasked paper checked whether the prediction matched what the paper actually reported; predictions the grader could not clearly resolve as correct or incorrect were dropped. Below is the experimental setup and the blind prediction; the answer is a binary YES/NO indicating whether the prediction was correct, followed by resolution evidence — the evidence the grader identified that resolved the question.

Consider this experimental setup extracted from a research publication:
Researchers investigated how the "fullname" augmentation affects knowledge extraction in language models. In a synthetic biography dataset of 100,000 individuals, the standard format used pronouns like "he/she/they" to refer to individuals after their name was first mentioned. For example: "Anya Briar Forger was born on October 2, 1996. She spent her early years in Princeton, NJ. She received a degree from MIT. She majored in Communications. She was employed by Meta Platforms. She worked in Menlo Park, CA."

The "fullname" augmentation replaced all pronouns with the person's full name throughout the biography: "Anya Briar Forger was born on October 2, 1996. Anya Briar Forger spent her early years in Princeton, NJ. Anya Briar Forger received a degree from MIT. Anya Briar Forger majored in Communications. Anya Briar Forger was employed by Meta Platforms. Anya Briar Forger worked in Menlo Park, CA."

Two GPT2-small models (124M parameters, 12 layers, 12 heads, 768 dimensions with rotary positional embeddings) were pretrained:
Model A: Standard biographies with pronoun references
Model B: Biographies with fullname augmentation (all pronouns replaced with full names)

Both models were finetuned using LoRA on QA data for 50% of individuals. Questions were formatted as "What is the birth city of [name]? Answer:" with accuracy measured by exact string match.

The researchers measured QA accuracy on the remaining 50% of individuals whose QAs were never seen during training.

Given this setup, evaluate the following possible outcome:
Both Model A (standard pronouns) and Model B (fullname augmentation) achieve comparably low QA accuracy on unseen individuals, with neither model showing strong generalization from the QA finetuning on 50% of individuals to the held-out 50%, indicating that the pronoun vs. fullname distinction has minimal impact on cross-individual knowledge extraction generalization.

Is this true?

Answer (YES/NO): NO